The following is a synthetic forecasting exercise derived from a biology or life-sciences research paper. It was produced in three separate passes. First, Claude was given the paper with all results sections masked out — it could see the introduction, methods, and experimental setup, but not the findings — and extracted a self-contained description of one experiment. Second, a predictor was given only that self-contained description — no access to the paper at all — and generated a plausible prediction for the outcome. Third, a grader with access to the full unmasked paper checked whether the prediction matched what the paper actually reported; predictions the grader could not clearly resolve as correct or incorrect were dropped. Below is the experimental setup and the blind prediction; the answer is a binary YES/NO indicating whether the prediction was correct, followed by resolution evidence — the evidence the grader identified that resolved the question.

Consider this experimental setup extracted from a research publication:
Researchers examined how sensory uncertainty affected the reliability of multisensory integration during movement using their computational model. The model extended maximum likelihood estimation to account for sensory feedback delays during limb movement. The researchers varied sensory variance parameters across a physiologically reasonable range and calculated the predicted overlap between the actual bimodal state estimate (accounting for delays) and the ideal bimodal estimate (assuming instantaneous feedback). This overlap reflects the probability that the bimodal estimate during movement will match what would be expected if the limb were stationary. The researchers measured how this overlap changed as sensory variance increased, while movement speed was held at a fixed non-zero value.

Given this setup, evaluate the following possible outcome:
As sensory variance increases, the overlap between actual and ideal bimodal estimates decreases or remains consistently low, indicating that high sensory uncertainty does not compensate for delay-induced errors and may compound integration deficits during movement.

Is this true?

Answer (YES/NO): NO